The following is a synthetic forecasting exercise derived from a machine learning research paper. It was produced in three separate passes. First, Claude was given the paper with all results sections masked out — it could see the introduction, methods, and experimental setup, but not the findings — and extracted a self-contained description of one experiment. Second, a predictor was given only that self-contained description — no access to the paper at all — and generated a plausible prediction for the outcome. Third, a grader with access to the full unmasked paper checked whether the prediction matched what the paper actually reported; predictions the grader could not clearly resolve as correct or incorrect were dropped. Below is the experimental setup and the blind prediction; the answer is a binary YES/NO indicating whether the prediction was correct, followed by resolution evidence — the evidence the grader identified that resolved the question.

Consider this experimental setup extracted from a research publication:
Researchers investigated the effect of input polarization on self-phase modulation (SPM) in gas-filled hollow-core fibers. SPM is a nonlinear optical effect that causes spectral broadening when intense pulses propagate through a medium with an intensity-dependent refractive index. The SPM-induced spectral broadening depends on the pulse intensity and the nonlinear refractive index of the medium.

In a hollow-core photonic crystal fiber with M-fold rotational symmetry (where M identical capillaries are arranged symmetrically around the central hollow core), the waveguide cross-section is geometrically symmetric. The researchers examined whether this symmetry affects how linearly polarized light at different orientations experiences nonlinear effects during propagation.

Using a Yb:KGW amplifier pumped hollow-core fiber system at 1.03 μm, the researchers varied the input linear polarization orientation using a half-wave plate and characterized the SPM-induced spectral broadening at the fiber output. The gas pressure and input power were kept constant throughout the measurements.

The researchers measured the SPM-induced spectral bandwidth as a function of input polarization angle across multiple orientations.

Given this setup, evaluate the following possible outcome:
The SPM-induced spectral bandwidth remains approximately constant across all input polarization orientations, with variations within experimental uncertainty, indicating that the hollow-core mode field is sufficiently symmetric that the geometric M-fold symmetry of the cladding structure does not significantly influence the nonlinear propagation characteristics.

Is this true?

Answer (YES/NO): YES